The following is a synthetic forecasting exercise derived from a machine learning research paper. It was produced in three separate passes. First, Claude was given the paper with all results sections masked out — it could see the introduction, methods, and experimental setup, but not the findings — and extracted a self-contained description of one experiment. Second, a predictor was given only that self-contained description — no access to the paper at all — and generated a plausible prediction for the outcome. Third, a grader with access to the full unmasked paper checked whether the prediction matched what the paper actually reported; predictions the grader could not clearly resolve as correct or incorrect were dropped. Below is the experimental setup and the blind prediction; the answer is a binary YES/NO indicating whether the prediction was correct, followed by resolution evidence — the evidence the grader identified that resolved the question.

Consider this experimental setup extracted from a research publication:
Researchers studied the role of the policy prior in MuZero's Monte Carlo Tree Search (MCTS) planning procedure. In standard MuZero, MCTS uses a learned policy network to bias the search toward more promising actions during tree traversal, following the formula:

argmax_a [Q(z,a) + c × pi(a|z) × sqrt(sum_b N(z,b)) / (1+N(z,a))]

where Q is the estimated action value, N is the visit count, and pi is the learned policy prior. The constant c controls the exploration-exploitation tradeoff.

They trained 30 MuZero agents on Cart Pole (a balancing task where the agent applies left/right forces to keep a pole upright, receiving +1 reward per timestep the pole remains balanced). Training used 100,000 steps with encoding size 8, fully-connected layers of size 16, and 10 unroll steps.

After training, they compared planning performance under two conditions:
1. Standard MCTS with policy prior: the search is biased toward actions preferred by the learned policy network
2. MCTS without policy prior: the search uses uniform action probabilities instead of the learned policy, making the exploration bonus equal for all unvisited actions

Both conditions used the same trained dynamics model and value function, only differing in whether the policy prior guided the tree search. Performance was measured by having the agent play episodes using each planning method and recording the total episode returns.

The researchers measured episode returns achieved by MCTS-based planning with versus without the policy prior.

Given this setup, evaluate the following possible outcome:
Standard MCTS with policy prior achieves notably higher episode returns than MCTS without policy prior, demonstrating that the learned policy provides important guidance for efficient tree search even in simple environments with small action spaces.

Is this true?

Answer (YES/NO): YES